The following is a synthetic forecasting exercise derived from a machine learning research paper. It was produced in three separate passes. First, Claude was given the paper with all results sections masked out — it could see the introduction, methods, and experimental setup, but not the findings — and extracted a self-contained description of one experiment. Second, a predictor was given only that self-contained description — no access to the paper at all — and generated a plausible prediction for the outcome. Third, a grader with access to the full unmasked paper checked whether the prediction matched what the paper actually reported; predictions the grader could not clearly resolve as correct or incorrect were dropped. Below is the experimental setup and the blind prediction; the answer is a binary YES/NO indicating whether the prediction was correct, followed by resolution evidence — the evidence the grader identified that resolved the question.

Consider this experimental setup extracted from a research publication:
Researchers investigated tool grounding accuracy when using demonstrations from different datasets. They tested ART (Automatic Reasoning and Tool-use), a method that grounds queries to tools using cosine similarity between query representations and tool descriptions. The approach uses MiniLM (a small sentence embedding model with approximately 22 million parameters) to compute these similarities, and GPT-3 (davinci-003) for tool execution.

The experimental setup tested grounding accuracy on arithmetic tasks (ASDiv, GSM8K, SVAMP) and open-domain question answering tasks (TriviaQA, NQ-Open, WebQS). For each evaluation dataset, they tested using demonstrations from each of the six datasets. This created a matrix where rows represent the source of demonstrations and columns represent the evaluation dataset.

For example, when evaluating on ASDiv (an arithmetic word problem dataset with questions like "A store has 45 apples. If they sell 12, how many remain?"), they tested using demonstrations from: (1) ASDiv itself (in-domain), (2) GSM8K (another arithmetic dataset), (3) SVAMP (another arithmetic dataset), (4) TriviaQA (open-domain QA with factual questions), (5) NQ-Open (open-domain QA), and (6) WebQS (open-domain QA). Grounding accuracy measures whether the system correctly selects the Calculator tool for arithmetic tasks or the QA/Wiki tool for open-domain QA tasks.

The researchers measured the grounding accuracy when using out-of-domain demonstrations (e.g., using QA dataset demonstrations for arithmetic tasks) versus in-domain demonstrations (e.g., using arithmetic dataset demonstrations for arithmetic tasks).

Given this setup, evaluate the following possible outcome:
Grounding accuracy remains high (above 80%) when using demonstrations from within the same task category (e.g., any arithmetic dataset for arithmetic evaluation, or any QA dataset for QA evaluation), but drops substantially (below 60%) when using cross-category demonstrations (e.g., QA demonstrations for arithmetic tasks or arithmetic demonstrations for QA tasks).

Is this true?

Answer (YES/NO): NO